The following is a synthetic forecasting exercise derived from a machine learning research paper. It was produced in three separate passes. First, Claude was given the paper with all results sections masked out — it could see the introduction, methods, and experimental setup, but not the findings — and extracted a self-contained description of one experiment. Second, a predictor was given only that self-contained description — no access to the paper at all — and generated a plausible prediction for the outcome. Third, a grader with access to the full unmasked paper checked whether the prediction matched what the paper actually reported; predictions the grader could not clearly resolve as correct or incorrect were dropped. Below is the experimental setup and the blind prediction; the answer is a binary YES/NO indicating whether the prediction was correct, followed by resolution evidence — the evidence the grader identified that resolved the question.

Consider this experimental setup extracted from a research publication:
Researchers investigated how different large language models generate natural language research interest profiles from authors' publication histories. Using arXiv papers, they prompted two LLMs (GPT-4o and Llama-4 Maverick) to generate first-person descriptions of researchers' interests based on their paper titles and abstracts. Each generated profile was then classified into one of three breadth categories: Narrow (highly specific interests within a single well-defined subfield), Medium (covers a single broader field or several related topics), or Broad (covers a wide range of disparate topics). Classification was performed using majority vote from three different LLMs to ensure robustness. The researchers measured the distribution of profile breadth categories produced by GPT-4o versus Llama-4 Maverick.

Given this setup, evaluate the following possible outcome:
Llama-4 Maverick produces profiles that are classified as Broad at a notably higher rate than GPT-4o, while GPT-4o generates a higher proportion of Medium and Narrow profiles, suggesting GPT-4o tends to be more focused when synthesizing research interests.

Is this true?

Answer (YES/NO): NO